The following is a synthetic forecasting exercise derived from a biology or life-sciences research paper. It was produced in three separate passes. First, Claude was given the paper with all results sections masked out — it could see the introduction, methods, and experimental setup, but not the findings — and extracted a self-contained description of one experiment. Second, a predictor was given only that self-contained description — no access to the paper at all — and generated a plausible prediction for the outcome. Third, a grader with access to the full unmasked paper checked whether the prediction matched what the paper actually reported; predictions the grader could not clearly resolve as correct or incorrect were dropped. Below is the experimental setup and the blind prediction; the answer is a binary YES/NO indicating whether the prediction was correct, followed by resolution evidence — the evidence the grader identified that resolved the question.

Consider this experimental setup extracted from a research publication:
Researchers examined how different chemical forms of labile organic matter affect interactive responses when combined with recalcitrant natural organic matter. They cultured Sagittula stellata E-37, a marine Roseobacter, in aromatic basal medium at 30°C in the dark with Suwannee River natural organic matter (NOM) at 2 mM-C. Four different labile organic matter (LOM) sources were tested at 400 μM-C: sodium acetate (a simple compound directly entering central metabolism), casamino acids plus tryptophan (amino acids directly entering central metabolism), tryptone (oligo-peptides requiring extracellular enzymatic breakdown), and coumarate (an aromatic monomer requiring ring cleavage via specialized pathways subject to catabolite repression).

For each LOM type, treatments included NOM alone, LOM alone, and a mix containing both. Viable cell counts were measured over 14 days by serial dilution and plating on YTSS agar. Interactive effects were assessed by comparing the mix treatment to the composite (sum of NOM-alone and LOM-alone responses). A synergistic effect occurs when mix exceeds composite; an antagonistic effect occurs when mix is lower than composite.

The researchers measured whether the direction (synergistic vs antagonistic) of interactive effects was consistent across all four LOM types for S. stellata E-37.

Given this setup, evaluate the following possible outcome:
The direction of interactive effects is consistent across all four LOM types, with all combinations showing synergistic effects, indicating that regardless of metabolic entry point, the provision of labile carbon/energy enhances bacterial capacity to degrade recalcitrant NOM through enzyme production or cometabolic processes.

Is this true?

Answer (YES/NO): NO